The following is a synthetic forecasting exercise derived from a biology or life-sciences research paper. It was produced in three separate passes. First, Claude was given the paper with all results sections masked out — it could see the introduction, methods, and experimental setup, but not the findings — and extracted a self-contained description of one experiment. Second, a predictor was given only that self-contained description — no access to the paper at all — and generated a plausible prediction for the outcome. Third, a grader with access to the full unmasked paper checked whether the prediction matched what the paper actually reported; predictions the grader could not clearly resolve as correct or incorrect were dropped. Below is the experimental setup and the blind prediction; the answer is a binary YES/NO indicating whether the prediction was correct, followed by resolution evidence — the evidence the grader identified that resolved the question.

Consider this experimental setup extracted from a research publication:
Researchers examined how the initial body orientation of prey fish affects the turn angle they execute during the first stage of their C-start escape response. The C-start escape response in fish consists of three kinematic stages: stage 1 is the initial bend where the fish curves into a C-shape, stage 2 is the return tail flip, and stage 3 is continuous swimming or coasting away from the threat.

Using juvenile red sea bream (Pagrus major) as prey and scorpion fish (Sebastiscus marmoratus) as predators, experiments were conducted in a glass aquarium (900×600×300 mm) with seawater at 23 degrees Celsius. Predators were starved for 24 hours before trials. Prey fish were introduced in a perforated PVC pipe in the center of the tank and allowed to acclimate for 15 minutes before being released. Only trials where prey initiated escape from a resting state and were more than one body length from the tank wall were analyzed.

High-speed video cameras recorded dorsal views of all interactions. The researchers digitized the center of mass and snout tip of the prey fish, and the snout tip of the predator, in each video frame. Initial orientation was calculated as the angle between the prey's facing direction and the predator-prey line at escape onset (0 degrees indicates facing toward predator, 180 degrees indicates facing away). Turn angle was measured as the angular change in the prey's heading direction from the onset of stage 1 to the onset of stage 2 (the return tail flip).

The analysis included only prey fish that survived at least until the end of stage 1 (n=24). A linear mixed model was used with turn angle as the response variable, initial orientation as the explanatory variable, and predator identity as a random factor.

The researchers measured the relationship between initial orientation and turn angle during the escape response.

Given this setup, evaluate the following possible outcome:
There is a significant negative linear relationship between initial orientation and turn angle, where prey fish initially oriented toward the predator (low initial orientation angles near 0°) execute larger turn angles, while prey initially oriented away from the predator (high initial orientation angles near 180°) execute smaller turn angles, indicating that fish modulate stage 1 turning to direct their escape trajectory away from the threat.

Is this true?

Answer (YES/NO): YES